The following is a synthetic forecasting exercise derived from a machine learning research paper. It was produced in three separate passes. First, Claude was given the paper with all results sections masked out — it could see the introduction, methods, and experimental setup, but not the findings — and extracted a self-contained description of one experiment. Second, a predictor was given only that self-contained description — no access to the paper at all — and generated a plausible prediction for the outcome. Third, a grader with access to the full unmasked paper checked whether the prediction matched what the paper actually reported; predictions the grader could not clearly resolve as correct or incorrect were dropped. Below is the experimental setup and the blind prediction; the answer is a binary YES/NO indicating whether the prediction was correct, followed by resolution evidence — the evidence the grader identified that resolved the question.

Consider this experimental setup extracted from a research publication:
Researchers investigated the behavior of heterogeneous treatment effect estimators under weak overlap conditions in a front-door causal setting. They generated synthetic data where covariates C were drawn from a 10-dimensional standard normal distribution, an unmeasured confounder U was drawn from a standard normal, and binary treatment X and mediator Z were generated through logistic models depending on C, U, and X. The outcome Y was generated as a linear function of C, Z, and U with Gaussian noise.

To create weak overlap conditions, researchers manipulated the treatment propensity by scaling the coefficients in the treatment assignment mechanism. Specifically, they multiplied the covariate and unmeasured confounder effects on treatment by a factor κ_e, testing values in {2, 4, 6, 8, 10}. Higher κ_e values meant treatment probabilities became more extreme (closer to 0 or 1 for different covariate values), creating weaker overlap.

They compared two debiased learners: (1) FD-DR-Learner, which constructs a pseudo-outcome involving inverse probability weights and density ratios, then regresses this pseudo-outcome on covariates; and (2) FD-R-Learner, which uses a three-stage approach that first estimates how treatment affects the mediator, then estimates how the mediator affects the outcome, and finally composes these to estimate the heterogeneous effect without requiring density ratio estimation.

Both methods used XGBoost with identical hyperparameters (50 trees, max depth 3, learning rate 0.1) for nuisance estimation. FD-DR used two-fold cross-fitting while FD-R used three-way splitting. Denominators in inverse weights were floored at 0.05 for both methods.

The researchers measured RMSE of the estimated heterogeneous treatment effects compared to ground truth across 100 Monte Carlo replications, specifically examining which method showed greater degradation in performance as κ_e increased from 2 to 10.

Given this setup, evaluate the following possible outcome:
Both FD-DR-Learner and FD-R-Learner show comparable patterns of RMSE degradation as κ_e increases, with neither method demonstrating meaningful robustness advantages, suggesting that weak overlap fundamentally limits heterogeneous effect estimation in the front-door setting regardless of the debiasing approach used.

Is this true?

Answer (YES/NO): NO